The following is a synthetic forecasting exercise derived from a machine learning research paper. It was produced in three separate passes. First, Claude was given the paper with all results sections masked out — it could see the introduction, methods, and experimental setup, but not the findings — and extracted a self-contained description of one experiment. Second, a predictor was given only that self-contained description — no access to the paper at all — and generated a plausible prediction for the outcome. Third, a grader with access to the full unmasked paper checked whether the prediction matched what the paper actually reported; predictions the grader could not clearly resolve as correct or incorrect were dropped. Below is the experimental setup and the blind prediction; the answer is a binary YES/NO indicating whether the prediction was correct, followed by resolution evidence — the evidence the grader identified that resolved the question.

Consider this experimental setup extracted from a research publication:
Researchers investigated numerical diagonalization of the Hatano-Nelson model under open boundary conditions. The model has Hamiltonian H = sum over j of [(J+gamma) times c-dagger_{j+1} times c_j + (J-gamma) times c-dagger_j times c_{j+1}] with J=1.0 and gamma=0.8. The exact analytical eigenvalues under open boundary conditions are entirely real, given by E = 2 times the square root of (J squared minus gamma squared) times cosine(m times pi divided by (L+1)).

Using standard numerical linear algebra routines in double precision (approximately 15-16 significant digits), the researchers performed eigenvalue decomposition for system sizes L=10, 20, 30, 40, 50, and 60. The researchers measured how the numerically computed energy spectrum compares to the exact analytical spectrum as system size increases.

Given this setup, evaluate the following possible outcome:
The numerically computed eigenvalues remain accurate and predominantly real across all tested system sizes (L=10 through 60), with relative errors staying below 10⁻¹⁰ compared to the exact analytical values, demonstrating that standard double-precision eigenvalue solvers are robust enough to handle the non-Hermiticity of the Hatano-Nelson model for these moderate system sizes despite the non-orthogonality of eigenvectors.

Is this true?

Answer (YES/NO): NO